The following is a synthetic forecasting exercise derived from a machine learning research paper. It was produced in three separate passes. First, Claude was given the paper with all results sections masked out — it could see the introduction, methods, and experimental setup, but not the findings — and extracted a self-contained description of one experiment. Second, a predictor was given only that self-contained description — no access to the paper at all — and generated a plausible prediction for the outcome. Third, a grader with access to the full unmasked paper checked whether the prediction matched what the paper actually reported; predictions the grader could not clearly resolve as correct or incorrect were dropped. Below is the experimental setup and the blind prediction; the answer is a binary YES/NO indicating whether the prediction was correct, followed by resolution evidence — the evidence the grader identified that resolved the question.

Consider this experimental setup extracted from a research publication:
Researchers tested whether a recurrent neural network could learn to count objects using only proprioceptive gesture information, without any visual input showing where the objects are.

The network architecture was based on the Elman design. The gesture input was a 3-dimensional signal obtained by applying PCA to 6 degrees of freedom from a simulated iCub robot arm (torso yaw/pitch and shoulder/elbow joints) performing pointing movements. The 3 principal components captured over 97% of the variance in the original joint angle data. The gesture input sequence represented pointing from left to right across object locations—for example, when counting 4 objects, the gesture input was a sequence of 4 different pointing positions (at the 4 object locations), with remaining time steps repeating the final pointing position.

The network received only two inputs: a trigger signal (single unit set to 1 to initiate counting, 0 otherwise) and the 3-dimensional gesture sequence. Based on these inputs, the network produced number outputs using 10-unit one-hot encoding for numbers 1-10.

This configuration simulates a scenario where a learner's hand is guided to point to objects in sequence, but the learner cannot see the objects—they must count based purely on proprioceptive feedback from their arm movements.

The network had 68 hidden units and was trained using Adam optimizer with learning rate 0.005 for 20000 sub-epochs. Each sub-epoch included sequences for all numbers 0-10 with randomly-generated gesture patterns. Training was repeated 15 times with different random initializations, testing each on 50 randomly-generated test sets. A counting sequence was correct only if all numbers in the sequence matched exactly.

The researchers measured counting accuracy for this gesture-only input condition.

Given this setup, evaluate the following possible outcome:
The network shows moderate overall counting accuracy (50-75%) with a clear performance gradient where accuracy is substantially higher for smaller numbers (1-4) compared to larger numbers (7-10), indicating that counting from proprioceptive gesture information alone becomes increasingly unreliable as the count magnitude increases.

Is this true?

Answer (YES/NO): NO